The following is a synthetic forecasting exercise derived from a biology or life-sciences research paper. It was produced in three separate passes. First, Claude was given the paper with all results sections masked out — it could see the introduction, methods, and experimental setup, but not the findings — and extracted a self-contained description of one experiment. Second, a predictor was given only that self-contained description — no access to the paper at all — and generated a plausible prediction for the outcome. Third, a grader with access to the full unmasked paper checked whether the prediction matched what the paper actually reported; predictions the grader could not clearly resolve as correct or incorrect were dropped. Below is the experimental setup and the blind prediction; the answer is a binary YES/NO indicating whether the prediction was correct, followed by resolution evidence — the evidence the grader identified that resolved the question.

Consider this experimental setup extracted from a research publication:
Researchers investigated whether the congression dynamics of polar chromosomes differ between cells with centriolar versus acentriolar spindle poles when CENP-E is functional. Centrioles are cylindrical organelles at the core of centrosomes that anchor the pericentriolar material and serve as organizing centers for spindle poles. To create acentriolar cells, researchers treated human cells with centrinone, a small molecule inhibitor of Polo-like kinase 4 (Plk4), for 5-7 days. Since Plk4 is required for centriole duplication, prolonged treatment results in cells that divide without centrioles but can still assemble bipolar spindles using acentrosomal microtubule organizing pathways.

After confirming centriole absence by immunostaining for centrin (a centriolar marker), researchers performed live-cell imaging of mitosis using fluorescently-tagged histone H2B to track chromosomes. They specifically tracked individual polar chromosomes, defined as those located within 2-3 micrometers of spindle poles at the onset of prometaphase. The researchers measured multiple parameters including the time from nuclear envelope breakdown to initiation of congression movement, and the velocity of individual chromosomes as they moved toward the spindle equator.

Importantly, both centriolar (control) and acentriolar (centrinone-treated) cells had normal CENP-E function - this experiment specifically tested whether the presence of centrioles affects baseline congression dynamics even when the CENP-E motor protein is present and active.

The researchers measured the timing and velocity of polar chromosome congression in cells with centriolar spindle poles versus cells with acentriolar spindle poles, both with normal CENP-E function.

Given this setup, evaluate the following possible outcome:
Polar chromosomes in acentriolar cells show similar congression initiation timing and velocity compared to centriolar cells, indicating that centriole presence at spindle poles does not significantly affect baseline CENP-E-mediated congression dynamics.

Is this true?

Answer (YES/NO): YES